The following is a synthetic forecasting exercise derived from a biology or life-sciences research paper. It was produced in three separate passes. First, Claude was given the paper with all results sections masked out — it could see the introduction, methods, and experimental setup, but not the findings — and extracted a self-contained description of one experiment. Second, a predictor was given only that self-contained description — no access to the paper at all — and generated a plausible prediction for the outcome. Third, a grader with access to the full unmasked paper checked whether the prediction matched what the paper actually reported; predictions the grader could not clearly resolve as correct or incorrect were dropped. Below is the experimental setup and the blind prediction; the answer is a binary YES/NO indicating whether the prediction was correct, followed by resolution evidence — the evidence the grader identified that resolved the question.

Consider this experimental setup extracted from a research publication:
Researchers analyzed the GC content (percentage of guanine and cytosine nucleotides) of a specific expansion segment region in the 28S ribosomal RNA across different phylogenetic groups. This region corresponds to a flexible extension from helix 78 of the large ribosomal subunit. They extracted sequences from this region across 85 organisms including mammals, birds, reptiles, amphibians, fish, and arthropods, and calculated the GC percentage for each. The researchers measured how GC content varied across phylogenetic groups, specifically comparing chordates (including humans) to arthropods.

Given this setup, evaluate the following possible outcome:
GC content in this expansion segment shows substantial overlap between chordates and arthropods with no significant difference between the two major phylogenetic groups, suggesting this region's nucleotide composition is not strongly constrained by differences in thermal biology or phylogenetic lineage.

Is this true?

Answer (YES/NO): NO